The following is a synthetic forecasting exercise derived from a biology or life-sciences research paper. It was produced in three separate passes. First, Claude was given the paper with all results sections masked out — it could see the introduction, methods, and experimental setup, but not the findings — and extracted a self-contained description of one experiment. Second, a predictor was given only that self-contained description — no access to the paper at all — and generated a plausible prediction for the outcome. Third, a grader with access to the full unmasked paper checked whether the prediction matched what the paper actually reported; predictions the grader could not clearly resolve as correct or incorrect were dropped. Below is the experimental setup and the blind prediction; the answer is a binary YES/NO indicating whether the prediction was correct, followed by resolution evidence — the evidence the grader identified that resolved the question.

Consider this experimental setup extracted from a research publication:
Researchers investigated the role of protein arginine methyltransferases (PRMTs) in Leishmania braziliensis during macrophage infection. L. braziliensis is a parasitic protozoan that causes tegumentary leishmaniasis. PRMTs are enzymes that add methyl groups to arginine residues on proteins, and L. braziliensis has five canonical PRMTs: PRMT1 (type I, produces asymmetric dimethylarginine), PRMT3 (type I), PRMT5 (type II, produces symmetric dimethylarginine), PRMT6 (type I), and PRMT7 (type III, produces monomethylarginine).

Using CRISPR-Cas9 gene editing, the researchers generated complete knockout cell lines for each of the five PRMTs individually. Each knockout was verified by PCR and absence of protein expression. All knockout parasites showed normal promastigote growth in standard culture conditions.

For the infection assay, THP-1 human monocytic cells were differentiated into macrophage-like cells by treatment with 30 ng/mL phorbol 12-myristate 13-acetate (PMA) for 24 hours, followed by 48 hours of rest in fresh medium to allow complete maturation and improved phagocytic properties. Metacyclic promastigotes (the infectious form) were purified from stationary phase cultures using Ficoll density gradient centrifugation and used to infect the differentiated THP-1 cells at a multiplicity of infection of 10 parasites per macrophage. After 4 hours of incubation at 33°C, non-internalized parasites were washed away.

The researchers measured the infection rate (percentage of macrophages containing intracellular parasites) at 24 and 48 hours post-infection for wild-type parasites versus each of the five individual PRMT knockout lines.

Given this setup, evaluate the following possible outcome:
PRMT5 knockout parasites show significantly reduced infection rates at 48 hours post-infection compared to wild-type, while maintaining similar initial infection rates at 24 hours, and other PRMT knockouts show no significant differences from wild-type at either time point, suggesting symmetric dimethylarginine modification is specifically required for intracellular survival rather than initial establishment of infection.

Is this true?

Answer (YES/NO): NO